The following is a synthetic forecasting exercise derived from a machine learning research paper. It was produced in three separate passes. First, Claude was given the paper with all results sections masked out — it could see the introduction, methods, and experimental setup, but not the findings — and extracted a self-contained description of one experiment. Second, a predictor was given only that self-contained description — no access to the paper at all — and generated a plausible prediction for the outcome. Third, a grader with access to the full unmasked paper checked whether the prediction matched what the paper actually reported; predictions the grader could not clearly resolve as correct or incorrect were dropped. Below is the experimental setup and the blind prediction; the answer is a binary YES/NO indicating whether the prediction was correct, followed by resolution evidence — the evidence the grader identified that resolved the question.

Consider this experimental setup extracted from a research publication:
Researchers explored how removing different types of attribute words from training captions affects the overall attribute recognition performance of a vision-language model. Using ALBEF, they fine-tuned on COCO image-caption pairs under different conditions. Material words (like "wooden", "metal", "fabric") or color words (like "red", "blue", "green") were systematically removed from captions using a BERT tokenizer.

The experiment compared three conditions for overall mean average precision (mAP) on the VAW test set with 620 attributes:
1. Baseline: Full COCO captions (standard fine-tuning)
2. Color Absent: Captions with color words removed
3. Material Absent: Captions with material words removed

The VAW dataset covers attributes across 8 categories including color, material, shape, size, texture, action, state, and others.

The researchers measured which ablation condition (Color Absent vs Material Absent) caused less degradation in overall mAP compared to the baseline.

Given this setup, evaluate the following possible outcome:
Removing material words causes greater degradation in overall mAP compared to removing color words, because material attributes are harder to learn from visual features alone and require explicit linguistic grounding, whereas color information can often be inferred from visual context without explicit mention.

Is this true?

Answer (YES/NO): NO